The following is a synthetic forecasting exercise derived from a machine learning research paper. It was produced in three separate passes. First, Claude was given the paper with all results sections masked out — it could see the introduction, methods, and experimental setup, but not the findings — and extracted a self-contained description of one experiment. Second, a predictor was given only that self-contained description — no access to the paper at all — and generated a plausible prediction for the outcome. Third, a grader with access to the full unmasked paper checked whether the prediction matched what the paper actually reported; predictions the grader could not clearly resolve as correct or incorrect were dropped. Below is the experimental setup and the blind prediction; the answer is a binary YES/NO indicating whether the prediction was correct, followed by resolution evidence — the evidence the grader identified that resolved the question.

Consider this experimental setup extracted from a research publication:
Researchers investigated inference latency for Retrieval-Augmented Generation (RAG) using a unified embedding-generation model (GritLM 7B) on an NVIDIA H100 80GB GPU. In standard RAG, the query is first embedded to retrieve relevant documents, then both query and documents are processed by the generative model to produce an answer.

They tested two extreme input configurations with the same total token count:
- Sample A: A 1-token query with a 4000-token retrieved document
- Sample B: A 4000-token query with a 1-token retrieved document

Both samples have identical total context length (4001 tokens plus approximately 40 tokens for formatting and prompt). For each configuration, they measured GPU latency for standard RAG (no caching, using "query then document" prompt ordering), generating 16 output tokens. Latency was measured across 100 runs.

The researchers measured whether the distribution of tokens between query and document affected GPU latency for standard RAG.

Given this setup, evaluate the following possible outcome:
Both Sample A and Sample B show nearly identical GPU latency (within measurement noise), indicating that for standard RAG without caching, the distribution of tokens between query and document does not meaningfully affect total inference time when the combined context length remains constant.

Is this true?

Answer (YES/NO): YES